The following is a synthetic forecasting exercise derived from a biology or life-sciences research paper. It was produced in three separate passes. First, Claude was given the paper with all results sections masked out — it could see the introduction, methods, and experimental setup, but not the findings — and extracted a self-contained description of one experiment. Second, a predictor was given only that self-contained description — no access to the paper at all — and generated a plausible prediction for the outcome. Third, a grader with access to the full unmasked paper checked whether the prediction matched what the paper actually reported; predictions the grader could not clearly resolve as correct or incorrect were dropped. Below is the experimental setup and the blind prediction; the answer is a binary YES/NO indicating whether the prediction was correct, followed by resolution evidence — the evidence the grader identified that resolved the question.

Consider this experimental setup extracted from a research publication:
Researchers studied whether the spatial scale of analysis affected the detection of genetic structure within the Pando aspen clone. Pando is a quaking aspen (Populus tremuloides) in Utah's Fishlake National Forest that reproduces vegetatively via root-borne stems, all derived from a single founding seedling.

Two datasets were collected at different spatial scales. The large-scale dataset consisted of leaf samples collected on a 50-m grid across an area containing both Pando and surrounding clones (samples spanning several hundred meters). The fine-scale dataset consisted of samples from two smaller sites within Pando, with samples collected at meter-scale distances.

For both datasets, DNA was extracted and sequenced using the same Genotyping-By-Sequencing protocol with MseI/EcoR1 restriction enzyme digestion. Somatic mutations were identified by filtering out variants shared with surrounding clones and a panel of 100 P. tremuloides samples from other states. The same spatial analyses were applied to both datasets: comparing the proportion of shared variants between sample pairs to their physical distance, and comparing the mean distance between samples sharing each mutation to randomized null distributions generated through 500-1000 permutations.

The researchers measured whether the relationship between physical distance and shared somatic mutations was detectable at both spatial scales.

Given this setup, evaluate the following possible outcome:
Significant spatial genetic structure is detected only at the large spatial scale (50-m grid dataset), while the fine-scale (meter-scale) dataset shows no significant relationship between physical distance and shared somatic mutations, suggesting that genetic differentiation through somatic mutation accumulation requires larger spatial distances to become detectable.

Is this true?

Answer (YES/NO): NO